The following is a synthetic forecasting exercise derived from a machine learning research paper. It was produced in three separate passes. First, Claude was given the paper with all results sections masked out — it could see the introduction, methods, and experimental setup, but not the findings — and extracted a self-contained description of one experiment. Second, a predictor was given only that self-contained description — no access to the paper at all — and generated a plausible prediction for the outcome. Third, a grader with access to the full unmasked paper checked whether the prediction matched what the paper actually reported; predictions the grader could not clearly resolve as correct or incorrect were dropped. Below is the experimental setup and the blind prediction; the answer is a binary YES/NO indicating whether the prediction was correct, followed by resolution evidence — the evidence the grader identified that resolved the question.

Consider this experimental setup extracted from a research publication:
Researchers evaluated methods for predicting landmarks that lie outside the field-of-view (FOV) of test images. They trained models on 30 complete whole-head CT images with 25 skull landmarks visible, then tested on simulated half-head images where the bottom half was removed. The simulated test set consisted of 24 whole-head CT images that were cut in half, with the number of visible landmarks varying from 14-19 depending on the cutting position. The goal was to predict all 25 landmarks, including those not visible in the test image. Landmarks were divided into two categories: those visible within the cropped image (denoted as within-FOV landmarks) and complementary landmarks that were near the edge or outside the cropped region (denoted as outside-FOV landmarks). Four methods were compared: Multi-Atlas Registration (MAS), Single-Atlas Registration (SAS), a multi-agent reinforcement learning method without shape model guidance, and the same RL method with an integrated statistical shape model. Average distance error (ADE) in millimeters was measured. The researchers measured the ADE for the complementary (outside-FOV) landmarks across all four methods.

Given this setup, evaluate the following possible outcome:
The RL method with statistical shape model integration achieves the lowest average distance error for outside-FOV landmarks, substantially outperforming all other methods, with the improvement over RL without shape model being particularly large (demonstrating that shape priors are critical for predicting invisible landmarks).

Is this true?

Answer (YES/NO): NO